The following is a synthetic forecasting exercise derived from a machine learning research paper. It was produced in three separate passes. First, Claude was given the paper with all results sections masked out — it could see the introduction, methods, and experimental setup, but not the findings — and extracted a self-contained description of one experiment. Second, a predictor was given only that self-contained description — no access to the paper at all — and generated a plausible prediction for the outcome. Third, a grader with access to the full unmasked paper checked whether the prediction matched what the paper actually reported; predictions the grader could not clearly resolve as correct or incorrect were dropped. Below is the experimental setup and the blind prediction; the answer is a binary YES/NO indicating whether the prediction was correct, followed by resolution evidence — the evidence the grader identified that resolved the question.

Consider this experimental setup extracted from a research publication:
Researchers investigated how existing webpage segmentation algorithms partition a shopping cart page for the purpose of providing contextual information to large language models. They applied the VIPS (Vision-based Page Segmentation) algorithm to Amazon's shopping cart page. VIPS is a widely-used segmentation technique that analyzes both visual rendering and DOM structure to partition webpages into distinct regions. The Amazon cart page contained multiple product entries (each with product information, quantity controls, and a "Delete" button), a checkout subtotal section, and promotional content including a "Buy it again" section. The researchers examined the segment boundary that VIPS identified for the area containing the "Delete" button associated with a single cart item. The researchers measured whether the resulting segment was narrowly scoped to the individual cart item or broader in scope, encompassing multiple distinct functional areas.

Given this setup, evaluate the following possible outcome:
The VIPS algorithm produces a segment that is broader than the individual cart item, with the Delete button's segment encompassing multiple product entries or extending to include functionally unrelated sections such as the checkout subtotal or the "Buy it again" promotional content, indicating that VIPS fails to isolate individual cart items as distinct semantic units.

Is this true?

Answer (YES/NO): YES